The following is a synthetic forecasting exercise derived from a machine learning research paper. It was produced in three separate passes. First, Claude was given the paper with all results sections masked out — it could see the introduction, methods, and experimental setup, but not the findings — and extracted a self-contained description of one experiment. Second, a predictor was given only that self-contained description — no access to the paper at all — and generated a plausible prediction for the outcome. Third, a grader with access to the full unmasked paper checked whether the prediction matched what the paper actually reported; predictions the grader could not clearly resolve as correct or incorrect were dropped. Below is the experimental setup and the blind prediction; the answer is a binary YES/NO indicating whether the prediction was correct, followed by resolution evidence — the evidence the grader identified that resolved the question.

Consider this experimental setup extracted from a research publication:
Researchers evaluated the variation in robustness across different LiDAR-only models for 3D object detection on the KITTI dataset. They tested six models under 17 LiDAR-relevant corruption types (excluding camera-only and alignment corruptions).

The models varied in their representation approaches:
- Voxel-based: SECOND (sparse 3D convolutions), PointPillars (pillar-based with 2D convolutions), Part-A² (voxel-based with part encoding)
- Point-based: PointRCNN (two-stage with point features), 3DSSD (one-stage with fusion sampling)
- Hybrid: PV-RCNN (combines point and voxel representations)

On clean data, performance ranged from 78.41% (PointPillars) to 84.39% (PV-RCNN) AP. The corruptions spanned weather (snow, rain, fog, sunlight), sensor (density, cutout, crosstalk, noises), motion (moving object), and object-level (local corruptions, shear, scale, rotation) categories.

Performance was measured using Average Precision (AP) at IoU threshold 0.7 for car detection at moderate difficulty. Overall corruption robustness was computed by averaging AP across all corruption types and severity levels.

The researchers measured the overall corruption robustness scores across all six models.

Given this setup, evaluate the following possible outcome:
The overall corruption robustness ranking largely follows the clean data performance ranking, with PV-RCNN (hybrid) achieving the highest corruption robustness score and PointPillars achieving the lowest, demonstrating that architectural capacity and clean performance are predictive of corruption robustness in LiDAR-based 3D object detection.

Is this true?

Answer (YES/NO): NO